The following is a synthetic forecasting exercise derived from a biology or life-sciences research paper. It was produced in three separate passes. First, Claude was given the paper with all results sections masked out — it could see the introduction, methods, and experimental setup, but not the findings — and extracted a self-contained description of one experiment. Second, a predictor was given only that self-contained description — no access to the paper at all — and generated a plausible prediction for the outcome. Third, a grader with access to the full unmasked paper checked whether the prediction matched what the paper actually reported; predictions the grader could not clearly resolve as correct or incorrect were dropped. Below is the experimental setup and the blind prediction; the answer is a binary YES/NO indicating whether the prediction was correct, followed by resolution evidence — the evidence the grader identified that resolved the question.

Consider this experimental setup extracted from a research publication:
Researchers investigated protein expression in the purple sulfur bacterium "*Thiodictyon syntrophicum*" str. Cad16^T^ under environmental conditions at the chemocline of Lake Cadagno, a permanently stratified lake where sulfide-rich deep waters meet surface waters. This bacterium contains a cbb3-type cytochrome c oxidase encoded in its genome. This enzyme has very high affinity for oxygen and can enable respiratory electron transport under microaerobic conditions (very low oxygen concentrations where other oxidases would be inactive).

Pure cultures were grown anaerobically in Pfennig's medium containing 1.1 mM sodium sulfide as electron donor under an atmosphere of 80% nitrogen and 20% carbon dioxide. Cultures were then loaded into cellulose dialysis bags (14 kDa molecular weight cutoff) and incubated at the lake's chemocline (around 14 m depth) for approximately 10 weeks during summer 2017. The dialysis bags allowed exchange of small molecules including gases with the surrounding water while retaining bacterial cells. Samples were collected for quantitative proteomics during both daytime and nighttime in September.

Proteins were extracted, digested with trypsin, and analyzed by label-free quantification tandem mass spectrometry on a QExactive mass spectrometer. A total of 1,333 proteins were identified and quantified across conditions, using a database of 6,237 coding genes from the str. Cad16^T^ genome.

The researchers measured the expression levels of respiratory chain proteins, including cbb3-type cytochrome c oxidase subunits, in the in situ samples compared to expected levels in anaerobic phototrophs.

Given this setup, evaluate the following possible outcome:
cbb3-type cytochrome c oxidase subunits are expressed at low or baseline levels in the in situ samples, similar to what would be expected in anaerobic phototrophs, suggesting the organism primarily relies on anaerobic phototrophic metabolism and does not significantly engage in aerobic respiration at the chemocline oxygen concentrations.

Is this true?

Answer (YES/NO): NO